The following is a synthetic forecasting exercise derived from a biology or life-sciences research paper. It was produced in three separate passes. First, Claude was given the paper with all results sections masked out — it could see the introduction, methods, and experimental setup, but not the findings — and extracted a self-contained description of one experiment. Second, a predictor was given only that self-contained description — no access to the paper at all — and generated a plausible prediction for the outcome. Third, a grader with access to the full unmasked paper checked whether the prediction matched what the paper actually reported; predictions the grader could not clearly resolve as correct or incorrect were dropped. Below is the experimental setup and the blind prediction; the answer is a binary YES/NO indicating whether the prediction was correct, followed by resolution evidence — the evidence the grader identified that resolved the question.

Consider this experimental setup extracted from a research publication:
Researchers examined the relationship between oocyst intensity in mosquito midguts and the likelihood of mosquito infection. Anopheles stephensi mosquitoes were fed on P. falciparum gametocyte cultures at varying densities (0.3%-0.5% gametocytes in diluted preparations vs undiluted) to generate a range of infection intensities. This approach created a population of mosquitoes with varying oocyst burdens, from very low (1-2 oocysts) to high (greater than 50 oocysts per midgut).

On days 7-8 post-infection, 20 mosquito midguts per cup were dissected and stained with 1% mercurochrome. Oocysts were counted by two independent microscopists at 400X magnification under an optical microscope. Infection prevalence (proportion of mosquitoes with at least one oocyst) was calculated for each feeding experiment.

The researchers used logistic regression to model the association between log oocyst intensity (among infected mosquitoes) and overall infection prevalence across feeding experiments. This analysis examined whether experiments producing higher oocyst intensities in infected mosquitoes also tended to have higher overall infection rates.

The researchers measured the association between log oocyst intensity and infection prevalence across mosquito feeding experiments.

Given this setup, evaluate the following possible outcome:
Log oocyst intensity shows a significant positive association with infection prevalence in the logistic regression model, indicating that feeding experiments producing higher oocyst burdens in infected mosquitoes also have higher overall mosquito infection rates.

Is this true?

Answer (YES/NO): YES